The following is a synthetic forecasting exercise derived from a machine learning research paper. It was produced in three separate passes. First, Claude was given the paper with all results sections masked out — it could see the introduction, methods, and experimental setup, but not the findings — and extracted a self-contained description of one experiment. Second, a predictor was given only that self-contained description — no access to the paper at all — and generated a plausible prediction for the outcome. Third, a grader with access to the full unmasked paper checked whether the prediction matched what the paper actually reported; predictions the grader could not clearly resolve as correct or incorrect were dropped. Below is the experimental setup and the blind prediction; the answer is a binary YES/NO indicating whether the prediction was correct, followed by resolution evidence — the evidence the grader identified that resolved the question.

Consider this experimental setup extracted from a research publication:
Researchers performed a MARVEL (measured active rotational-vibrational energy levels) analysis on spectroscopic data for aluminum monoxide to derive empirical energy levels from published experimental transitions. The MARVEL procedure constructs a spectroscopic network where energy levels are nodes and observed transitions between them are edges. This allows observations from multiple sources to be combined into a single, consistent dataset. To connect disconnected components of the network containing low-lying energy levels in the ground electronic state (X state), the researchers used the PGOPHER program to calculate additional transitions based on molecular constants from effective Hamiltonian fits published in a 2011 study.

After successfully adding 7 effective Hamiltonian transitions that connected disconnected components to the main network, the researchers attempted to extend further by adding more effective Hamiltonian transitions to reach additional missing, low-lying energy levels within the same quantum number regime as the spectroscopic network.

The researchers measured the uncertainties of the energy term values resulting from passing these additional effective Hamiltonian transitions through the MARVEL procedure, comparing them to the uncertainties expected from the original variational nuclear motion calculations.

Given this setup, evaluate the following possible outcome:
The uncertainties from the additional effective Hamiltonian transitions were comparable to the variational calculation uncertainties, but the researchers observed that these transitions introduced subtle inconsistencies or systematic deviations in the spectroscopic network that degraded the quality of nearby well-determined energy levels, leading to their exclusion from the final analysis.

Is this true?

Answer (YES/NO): NO